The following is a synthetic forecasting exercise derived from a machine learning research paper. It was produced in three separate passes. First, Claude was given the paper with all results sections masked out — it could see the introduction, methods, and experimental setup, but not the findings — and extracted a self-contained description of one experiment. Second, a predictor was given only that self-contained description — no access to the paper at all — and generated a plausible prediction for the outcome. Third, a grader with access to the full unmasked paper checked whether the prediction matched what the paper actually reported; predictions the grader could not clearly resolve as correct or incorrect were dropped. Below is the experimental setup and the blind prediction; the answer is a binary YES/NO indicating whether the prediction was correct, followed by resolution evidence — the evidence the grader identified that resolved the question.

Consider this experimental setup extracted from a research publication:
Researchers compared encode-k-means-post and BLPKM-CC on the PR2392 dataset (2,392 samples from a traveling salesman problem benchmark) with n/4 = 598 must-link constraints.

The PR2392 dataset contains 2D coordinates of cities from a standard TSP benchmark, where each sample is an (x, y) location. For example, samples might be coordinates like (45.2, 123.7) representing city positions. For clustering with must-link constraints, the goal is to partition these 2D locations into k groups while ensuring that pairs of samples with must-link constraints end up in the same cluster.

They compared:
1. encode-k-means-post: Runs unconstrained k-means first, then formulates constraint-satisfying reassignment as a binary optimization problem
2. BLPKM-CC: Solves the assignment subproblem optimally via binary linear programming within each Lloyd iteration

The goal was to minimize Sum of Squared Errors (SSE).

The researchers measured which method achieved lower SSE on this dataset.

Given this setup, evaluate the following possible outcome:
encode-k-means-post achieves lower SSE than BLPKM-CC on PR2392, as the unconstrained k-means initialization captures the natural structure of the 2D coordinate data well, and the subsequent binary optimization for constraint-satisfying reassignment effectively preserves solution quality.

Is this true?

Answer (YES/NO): YES